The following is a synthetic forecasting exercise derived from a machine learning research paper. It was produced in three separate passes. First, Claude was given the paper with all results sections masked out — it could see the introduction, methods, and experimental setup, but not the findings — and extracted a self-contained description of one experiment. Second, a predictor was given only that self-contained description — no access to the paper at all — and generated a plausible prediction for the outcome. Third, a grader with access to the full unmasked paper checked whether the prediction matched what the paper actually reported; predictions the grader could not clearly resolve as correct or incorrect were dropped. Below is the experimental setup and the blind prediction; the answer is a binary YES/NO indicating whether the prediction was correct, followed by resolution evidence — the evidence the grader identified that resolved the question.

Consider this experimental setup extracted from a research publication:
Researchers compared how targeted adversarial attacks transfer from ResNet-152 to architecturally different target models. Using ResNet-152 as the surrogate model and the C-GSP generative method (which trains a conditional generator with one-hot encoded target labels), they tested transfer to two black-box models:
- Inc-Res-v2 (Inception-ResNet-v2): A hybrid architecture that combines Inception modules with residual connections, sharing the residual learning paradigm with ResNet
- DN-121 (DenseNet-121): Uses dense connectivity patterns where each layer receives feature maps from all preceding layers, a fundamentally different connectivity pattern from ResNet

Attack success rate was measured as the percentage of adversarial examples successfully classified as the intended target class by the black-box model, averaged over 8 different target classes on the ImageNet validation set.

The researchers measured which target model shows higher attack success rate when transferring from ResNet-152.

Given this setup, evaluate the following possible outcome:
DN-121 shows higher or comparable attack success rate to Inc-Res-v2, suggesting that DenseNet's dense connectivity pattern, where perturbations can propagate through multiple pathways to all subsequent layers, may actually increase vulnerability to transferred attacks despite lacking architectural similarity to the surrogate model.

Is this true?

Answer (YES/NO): YES